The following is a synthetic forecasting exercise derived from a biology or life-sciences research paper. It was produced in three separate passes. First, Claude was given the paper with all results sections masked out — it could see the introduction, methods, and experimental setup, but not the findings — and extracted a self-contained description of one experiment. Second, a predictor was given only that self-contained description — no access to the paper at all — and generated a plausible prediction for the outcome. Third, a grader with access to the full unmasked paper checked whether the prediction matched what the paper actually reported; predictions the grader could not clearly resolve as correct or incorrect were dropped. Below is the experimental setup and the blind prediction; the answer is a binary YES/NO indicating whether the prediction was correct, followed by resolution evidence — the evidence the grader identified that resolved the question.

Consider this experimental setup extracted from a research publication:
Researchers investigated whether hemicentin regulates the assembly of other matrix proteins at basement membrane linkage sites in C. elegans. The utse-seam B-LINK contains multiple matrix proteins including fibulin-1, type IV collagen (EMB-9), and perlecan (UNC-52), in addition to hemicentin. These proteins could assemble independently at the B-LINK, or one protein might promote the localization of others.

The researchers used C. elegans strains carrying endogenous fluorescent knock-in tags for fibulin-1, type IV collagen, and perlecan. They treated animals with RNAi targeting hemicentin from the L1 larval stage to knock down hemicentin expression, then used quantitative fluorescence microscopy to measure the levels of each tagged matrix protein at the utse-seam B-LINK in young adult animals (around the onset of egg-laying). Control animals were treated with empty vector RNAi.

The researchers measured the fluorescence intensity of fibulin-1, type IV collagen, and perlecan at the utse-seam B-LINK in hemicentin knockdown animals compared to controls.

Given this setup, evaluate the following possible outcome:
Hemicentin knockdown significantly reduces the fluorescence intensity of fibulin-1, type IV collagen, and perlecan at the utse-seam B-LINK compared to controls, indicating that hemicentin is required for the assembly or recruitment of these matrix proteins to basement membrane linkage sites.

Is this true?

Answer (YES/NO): YES